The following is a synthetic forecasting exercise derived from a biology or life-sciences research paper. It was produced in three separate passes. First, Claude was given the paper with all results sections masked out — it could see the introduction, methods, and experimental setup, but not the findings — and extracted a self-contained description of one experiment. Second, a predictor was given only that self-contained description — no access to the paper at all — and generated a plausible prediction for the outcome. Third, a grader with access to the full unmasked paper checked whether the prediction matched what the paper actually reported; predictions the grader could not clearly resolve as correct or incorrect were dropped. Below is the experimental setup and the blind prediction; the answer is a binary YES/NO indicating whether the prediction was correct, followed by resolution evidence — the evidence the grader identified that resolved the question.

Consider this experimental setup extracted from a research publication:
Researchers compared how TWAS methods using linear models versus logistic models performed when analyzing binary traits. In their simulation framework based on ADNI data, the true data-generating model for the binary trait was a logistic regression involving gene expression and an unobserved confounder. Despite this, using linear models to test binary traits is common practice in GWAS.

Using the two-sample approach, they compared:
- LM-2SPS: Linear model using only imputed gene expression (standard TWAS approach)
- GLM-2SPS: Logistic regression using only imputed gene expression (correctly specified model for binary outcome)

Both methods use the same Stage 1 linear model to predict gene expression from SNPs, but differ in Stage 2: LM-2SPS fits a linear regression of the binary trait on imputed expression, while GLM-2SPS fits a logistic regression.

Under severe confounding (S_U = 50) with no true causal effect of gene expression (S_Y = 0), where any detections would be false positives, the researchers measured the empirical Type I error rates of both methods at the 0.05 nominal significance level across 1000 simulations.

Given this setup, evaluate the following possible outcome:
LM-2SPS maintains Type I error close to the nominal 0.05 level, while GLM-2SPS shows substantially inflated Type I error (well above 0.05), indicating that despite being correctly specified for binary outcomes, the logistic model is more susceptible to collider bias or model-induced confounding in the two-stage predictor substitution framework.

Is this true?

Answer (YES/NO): NO